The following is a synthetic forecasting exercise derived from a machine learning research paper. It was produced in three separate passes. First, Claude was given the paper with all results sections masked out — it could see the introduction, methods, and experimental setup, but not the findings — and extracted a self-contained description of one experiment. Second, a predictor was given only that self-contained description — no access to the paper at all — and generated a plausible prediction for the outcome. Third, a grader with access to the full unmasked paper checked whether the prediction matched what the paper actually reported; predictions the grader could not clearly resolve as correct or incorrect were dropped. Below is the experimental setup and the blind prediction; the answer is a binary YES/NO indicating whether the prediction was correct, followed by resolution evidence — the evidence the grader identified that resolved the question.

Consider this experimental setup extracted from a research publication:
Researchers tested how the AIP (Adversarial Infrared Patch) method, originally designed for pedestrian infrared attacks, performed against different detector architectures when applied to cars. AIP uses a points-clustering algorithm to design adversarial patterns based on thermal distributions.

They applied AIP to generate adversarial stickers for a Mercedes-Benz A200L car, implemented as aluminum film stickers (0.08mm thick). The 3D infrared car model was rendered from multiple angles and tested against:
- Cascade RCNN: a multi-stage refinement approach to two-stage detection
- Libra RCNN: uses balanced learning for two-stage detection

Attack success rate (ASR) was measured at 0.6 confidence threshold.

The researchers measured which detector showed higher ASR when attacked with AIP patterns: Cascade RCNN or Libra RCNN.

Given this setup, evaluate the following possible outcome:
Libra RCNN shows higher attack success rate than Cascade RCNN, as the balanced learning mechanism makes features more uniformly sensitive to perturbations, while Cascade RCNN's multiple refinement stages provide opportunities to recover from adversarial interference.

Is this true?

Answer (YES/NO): NO